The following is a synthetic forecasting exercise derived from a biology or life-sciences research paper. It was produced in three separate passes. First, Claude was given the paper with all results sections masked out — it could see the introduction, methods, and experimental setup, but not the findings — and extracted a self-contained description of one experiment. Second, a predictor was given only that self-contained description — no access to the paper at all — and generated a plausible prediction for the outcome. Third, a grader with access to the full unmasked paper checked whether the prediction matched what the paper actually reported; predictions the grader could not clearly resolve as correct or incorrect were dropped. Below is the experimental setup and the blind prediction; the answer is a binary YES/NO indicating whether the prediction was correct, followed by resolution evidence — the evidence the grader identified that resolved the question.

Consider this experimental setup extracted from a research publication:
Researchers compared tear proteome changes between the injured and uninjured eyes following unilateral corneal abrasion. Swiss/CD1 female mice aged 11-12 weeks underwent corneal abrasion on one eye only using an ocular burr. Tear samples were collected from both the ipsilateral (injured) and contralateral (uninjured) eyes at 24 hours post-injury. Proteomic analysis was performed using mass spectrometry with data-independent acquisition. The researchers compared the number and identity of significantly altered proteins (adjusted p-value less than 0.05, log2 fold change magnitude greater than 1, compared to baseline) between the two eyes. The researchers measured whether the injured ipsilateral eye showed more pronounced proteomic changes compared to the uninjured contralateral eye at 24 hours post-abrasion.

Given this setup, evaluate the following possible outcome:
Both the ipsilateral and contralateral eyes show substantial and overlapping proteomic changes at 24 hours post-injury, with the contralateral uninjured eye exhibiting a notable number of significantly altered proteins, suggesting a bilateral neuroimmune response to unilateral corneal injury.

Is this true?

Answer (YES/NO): YES